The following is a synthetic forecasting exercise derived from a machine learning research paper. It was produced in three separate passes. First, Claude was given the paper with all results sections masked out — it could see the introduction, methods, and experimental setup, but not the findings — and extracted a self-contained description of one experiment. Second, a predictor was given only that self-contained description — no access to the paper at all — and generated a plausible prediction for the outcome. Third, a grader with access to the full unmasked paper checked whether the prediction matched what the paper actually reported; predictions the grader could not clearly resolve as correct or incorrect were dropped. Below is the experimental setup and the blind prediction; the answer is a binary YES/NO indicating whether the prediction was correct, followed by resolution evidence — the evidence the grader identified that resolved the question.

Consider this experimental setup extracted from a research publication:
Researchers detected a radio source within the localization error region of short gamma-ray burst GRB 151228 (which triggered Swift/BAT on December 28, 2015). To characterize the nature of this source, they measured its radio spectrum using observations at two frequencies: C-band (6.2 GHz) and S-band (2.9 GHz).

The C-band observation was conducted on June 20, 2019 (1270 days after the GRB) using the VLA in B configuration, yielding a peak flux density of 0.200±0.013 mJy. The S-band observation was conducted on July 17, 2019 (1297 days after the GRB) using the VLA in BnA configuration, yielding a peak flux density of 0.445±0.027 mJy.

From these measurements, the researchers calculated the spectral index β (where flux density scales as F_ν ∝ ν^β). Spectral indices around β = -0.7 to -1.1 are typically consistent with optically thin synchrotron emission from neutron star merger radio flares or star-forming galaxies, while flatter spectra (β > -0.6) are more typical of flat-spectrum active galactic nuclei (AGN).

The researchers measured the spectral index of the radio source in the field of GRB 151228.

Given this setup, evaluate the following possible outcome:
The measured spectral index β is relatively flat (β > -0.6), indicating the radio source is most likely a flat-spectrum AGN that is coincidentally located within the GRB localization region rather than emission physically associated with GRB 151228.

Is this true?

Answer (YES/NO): NO